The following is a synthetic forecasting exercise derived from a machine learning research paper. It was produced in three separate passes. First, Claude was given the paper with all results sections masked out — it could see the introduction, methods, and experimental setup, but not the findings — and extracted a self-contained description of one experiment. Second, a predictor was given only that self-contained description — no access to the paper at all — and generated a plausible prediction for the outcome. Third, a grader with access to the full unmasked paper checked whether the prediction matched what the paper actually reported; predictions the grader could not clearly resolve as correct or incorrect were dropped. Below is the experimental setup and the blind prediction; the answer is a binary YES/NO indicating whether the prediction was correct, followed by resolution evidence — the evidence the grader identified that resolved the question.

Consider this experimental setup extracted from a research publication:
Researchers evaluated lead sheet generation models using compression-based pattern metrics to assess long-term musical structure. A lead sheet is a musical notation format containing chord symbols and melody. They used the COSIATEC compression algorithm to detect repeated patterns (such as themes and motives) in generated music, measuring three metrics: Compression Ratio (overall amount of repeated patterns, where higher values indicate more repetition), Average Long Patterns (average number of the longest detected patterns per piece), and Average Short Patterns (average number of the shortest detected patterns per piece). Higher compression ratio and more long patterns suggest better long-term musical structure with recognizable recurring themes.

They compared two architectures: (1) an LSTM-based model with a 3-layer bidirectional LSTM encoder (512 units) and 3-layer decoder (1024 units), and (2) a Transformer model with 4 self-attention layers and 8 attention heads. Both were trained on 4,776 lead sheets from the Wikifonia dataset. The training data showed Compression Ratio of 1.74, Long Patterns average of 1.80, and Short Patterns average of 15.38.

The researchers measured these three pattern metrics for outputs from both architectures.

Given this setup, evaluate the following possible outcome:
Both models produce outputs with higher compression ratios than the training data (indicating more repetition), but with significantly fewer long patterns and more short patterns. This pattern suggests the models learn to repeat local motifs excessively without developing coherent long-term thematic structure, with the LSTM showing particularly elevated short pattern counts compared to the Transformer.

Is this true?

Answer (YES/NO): NO